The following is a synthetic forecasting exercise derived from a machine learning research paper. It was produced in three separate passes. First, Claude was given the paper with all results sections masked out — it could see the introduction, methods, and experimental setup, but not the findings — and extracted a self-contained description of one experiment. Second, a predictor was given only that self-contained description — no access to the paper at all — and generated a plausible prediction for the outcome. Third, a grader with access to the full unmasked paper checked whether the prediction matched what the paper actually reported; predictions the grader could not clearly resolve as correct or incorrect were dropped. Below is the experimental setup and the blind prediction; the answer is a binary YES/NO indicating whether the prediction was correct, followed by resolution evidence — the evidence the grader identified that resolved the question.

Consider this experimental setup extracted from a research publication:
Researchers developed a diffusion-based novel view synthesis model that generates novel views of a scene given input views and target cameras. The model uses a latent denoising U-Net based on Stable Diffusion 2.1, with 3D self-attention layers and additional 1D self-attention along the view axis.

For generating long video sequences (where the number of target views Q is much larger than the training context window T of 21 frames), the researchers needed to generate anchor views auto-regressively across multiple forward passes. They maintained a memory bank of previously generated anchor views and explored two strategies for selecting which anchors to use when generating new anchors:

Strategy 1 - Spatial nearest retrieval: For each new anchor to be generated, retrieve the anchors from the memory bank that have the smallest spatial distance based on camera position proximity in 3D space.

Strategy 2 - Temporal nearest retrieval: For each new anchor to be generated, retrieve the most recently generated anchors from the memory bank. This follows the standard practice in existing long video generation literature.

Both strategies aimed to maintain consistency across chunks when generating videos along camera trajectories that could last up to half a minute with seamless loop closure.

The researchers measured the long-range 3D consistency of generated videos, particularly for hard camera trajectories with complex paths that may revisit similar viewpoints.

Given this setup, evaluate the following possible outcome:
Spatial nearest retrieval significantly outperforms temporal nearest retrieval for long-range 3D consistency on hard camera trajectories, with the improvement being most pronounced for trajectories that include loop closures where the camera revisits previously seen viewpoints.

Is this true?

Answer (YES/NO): YES